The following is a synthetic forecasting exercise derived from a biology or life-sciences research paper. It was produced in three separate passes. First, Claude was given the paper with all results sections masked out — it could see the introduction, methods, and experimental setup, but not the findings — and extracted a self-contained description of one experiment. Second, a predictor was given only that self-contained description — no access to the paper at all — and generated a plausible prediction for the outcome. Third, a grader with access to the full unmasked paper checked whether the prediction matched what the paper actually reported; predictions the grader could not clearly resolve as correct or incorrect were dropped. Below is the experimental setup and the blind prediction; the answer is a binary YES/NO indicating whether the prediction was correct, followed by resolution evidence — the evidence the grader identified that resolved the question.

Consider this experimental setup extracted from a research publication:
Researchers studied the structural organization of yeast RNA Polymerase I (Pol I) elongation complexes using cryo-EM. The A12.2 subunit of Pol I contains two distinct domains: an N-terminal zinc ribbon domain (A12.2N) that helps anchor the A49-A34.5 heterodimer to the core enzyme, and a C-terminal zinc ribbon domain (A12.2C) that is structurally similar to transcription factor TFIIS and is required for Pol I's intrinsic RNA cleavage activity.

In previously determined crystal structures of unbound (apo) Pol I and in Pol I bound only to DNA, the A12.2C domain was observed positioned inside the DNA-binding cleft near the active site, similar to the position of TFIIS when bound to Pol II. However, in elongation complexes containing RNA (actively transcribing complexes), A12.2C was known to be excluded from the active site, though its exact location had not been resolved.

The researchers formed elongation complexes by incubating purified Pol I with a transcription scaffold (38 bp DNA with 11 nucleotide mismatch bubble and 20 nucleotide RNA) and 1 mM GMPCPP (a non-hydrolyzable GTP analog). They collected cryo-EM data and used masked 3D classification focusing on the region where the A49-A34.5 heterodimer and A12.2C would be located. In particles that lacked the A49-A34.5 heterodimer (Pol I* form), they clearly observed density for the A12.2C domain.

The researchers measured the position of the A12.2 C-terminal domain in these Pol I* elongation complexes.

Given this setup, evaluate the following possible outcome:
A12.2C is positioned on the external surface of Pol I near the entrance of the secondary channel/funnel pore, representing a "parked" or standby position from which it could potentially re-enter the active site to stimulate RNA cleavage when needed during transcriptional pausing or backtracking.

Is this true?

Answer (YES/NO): NO